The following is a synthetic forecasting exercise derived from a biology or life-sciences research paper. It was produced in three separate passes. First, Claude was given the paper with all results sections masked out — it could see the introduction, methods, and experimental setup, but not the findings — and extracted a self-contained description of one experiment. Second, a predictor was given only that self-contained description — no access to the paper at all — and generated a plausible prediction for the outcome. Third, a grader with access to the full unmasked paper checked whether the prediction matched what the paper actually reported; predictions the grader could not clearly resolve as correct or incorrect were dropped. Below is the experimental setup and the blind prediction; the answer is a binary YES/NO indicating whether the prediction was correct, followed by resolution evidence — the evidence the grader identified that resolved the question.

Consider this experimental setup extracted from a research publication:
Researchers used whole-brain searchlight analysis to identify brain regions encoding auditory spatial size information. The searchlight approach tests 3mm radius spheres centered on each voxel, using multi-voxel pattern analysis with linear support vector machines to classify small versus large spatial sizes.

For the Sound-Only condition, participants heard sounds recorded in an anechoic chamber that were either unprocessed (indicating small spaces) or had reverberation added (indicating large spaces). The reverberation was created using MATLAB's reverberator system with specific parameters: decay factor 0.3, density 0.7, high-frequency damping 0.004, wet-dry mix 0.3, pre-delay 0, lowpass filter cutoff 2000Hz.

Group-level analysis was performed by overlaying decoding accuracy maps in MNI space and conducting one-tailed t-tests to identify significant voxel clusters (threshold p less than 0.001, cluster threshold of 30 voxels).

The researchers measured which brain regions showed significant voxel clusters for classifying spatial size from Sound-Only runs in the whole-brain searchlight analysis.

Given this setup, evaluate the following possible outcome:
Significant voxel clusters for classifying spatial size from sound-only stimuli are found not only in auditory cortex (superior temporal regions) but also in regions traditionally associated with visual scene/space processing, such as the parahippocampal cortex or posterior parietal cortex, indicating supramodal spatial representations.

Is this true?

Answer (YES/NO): NO